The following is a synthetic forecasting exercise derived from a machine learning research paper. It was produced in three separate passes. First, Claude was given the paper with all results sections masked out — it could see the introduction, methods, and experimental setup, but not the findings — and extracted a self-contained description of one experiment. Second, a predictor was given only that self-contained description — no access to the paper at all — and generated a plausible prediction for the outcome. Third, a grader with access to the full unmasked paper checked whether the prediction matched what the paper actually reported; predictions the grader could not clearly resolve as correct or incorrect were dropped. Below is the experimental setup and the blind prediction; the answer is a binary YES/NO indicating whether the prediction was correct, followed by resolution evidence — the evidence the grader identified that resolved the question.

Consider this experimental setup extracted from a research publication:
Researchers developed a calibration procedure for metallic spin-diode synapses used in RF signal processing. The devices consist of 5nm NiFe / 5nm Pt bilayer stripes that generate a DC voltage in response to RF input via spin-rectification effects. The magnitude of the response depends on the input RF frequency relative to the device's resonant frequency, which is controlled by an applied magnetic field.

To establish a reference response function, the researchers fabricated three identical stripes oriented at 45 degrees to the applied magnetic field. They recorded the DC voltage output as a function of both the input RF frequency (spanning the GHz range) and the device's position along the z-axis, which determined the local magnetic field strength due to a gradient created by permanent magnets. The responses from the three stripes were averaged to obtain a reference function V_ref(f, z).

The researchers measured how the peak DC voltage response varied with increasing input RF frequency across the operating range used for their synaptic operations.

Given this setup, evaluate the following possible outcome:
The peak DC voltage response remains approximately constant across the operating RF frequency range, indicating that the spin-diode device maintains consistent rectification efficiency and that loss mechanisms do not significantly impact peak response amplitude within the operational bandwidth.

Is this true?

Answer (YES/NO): NO